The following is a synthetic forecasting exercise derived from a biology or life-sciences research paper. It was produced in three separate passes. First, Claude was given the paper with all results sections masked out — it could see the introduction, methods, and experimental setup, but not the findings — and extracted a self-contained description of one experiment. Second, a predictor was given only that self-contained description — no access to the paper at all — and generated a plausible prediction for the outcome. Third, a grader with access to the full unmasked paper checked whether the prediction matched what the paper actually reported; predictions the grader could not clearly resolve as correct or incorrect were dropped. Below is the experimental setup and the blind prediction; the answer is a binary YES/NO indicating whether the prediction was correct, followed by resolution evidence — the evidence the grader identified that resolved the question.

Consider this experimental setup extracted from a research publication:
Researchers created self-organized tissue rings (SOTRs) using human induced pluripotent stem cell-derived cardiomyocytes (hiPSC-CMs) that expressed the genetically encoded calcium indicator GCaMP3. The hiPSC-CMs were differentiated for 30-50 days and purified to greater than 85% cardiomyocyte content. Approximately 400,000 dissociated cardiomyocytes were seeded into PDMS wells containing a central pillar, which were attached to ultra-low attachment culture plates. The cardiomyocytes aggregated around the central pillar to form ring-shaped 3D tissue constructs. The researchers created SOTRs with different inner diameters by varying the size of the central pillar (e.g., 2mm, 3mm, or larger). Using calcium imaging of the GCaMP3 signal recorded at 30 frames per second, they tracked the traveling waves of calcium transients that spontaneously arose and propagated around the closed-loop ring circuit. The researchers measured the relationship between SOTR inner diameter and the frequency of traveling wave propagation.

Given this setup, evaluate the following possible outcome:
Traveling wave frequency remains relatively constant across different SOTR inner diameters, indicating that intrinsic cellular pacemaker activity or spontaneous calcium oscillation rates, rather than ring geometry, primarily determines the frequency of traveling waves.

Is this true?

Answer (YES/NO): NO